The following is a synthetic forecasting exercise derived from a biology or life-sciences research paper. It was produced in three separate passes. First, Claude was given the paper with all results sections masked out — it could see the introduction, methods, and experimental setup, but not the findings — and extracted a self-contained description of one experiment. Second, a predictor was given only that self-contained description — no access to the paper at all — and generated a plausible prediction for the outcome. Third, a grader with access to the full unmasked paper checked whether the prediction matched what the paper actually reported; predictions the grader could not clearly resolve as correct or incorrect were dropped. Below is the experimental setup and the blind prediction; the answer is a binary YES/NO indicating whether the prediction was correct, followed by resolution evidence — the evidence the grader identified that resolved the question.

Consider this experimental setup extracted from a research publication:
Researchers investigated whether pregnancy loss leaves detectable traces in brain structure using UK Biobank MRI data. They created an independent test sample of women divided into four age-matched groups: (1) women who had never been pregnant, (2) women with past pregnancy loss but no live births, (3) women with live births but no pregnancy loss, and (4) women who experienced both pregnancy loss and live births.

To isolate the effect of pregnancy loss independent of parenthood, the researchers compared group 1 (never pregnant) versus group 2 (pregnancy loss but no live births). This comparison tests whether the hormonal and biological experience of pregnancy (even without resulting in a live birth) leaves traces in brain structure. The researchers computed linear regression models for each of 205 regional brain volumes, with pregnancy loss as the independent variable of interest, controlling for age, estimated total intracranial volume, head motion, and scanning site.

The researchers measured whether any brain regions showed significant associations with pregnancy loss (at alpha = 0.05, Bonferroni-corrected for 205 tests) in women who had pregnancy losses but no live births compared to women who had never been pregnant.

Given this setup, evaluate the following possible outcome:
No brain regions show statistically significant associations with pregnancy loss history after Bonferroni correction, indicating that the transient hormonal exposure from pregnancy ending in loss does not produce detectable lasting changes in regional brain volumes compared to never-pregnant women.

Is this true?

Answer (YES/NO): YES